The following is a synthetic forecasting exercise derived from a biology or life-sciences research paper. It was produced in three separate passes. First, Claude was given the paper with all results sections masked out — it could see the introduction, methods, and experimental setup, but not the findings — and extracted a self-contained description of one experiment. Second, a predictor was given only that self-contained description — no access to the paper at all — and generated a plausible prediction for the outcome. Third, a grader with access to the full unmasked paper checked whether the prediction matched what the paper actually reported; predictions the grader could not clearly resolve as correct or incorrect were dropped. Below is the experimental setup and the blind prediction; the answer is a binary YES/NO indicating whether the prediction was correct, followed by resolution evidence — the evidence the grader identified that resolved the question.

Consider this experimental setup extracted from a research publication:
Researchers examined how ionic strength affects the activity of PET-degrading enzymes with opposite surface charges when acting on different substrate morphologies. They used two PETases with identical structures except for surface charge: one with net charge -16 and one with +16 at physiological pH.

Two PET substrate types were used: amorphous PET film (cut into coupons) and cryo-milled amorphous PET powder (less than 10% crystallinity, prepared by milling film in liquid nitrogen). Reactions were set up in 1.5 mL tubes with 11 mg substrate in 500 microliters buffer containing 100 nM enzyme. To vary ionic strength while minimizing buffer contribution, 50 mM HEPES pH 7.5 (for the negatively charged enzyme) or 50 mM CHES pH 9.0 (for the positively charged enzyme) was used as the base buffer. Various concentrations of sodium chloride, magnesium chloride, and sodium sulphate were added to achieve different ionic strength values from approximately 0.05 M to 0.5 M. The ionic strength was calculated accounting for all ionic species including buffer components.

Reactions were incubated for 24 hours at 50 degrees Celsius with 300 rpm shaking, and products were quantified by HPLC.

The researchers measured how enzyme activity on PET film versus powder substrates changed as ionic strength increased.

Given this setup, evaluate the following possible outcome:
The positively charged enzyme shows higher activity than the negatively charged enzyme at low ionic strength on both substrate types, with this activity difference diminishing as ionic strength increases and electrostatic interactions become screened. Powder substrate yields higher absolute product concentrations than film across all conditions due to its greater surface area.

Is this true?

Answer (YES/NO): NO